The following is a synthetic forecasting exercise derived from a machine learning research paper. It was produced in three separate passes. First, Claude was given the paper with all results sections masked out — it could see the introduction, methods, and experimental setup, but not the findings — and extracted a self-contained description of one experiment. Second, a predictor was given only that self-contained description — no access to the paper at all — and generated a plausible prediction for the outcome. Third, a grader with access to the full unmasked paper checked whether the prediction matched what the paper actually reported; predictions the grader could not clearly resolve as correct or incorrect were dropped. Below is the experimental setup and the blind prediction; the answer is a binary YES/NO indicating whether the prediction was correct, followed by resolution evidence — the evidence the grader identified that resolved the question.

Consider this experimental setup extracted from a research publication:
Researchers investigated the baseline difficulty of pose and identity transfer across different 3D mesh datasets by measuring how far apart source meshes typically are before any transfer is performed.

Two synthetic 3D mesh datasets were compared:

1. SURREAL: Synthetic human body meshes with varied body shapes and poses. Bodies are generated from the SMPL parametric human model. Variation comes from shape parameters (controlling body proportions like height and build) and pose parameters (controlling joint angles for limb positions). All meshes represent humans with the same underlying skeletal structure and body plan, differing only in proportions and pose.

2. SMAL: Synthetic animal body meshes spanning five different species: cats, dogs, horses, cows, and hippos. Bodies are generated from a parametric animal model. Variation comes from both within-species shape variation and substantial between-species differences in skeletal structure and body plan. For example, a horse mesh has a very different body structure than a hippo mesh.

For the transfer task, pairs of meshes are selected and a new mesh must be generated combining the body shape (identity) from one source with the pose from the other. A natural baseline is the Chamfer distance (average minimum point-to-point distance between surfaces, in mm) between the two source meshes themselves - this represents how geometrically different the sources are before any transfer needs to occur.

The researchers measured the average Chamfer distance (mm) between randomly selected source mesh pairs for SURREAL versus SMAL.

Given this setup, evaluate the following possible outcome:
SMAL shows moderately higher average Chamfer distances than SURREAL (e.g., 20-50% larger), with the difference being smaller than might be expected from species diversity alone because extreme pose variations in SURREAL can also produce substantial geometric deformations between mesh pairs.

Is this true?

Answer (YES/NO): NO